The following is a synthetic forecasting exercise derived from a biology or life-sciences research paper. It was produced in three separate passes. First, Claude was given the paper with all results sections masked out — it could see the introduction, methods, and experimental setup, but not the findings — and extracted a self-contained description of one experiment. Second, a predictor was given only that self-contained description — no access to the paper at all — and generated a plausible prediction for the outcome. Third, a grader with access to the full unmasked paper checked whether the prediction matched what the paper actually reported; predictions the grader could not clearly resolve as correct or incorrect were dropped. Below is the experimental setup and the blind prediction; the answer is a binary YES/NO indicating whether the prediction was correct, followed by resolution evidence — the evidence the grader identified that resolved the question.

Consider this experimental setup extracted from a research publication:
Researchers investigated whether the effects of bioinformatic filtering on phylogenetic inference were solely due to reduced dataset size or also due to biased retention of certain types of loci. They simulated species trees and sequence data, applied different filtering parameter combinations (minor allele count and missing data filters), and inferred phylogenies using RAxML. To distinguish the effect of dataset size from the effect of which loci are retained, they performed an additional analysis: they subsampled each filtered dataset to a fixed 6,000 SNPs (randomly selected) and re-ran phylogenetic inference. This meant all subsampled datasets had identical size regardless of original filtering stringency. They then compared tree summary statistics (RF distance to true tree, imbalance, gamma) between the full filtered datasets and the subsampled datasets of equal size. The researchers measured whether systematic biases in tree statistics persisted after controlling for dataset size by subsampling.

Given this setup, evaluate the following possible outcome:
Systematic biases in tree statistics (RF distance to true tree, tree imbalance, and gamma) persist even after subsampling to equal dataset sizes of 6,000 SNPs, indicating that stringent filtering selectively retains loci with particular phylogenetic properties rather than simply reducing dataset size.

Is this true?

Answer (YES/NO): YES